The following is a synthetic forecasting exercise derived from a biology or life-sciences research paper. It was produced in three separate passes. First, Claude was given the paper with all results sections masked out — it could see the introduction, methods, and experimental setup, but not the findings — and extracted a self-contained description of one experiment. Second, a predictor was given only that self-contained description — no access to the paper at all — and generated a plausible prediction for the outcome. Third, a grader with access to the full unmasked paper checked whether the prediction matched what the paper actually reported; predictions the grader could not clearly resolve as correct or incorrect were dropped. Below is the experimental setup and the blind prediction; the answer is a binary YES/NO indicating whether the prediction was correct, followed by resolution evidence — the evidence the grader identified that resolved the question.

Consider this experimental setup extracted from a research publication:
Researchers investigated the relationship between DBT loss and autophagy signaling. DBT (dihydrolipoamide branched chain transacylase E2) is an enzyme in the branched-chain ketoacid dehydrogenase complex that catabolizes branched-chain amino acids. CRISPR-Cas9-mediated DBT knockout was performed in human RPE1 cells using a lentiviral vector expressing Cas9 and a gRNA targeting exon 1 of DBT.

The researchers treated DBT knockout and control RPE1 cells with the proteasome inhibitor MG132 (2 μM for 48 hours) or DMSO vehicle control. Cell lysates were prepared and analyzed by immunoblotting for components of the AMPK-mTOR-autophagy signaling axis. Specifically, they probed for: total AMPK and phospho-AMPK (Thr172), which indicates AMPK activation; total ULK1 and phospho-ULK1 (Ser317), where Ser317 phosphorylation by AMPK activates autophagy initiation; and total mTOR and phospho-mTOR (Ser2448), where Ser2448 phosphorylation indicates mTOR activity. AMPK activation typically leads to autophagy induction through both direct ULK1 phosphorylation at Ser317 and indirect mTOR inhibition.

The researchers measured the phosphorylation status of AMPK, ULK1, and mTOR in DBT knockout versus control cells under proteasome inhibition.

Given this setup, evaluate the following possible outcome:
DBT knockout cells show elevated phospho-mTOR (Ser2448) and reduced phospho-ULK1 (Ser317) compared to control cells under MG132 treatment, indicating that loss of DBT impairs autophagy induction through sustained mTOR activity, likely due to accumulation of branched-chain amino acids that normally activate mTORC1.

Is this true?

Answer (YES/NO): NO